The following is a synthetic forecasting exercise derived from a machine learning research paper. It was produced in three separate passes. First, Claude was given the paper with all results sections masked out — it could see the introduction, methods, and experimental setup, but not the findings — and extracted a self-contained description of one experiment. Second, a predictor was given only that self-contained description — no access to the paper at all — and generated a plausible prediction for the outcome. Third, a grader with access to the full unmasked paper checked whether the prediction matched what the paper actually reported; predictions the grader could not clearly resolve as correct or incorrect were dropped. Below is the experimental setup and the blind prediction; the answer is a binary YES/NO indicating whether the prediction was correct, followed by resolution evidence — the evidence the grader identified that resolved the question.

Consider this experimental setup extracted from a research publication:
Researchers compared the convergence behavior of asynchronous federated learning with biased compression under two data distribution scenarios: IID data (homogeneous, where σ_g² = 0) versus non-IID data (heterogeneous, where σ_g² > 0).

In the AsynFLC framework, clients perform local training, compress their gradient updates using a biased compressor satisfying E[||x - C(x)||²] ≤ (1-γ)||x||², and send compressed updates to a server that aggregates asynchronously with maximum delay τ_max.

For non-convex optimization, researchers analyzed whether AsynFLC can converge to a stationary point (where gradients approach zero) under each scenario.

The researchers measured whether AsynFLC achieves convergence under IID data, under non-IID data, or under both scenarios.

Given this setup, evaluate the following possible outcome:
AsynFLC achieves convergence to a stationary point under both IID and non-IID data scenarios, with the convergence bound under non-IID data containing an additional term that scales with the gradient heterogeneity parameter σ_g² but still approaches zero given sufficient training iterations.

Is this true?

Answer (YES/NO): NO